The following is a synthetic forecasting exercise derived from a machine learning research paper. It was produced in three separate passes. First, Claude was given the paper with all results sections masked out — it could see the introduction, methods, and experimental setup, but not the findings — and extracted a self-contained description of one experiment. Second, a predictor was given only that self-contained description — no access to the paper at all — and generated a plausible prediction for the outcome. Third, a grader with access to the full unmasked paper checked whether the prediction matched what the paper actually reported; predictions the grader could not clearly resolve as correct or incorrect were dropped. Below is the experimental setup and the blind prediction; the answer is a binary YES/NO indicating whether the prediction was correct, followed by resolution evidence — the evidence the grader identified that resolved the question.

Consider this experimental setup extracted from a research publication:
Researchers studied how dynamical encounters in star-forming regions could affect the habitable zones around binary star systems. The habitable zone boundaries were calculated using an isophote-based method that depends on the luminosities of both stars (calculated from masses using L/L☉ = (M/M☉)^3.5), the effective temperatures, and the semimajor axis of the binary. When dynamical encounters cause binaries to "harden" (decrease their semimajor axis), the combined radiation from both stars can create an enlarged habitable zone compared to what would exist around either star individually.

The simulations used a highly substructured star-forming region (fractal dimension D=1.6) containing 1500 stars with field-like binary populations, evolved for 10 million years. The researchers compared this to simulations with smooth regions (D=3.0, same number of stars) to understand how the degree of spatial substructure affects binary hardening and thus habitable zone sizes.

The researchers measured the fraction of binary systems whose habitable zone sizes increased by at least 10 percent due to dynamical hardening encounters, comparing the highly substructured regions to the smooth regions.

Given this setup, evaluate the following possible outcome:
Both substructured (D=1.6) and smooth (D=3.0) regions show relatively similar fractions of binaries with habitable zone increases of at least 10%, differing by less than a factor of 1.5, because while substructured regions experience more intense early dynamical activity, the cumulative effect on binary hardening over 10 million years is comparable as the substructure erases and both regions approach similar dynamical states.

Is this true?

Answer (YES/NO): NO